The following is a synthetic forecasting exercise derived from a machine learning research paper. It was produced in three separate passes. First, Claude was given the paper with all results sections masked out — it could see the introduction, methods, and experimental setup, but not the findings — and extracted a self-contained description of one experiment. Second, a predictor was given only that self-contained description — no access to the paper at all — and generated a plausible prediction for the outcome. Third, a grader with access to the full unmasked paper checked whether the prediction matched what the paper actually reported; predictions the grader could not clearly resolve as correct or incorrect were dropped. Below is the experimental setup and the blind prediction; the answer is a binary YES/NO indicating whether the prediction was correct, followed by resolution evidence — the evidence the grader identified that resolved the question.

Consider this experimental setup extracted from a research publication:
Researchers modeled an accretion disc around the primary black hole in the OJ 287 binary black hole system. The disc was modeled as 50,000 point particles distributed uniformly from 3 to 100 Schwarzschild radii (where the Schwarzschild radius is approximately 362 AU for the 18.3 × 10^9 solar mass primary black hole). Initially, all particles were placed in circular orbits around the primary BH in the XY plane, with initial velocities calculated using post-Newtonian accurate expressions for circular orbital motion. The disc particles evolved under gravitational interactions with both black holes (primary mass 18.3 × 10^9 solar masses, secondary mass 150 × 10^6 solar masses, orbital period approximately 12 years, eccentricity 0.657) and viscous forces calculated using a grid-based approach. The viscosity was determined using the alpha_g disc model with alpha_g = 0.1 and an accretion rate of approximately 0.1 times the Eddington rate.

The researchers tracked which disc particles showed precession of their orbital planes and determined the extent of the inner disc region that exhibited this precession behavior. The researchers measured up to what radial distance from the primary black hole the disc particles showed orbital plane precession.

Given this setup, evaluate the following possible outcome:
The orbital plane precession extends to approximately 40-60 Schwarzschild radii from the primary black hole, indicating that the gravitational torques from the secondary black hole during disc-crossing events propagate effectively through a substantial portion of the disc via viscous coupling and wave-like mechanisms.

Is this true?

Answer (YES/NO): NO